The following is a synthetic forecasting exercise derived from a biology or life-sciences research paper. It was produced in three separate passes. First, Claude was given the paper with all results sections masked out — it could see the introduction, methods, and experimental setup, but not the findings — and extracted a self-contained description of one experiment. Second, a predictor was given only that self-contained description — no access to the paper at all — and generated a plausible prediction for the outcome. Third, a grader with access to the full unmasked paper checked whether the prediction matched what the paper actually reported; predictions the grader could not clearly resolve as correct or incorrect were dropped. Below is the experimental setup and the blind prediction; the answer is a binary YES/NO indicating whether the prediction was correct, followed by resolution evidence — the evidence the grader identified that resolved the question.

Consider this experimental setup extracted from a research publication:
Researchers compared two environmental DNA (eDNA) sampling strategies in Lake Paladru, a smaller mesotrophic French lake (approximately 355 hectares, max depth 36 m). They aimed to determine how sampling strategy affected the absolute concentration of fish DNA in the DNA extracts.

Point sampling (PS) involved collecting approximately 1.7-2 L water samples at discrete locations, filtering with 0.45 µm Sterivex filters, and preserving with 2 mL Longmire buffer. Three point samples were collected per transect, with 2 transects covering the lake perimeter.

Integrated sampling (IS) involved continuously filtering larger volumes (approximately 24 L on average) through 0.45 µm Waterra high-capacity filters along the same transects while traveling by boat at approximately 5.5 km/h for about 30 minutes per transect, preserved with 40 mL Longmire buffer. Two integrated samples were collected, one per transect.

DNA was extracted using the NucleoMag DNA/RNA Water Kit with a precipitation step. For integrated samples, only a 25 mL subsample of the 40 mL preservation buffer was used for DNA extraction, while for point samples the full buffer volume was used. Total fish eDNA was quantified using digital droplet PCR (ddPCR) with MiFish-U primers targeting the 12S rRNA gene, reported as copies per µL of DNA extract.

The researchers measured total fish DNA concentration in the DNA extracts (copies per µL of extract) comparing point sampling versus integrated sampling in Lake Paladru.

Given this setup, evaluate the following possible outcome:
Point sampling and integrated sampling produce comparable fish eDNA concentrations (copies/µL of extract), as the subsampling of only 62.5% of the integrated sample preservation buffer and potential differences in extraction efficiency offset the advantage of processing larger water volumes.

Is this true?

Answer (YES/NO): NO